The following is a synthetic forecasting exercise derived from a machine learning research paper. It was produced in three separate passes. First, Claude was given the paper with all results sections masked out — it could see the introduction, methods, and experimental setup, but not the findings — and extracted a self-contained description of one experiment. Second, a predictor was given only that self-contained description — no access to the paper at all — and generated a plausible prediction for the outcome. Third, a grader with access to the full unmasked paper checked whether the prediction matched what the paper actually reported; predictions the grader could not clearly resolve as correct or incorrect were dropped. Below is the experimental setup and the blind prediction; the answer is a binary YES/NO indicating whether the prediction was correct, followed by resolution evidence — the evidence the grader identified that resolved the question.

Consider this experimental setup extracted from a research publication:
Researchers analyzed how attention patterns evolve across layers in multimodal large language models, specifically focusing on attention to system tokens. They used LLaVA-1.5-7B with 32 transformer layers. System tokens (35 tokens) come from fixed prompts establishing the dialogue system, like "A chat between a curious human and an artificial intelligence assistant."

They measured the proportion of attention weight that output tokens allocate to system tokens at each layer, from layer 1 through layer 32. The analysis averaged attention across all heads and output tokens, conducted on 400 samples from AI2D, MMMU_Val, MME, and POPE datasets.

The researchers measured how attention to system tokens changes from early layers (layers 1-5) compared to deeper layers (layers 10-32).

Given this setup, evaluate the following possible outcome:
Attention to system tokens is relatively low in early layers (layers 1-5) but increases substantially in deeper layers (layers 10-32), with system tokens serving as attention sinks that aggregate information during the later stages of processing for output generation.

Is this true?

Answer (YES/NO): YES